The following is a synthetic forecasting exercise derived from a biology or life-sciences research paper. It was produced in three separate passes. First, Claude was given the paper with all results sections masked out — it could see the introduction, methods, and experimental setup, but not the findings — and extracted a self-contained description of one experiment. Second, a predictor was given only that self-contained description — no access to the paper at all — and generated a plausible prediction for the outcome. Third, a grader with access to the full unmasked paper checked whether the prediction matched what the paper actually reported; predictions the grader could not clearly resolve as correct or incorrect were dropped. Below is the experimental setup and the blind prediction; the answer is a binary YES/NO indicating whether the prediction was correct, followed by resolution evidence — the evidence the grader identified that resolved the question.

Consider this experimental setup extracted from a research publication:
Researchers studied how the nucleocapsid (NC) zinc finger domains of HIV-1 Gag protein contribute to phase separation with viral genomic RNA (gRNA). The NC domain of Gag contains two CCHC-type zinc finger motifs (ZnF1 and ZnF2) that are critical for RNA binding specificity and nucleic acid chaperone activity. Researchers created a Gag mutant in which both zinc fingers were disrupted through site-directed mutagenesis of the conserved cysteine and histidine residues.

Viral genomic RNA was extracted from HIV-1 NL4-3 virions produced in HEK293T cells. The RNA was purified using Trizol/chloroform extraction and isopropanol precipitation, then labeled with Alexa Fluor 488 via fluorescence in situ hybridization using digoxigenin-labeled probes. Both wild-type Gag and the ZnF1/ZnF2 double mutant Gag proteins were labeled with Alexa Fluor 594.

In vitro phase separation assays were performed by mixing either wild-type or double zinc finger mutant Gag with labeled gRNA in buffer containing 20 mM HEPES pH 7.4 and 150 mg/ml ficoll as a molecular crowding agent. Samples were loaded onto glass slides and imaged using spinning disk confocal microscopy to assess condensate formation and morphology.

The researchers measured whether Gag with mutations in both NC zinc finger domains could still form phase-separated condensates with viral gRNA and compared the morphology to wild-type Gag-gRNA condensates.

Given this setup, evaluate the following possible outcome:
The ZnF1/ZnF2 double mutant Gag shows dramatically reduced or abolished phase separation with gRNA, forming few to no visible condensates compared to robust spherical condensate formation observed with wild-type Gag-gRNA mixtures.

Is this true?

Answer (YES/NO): NO